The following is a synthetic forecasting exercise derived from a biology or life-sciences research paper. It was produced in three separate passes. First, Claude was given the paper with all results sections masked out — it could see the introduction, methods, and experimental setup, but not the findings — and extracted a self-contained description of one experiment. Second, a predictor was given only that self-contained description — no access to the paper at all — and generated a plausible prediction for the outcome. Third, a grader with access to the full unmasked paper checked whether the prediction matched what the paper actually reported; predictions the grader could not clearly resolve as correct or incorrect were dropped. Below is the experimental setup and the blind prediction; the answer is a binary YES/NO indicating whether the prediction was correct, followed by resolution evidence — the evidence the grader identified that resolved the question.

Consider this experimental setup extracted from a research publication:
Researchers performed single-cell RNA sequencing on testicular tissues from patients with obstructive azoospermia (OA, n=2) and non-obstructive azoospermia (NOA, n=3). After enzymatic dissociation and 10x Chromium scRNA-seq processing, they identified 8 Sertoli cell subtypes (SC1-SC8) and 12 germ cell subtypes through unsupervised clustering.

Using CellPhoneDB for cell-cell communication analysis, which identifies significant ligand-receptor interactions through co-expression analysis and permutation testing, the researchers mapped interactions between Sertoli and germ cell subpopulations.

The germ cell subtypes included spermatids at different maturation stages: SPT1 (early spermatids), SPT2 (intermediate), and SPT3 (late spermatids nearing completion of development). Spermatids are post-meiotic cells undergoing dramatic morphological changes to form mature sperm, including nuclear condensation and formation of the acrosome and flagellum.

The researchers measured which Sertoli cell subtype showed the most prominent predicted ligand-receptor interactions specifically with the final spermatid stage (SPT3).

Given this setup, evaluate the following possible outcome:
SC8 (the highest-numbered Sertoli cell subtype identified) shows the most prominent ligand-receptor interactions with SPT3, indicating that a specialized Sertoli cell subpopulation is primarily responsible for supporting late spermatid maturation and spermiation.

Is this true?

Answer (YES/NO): YES